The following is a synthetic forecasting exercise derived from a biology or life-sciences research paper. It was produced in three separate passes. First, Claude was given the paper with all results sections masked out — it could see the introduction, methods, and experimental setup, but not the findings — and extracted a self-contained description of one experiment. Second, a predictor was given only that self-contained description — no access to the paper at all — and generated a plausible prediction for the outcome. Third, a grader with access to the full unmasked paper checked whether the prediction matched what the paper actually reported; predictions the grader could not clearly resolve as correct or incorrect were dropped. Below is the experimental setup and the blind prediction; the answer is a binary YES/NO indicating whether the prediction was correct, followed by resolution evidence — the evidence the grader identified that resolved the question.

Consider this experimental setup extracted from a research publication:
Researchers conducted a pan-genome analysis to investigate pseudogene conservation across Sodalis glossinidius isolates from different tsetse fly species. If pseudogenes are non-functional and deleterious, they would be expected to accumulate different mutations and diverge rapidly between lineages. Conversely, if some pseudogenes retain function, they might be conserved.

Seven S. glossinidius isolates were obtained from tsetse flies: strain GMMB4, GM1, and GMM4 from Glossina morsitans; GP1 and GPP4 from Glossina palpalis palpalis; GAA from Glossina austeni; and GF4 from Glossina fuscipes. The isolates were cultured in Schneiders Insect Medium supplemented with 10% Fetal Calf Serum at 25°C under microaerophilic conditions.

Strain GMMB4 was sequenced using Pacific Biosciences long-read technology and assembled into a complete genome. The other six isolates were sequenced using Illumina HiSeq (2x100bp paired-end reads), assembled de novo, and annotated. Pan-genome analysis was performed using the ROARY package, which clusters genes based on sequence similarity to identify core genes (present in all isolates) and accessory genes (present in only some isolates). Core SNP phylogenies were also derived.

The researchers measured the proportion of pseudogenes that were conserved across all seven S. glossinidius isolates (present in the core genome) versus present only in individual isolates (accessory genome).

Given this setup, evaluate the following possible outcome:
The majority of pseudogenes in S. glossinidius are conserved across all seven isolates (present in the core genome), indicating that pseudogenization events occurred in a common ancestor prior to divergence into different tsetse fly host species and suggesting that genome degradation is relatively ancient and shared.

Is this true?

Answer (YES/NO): YES